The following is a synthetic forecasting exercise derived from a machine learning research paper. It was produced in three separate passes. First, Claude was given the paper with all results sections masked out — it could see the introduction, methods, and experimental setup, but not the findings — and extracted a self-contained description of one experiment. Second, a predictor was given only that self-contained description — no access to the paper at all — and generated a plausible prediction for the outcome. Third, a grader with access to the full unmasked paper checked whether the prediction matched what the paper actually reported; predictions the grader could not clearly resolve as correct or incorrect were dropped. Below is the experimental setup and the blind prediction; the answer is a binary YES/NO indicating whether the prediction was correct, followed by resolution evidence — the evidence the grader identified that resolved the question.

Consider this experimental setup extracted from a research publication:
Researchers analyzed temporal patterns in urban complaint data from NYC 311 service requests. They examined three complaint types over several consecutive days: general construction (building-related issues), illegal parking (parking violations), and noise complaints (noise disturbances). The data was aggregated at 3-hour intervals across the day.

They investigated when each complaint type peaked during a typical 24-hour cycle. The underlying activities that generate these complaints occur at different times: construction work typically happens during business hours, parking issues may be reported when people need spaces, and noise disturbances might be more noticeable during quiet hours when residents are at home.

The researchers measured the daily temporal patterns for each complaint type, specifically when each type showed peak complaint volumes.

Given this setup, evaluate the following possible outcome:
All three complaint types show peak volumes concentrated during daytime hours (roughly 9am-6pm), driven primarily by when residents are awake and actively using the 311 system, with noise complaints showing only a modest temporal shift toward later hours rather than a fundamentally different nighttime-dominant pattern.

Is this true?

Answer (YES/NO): NO